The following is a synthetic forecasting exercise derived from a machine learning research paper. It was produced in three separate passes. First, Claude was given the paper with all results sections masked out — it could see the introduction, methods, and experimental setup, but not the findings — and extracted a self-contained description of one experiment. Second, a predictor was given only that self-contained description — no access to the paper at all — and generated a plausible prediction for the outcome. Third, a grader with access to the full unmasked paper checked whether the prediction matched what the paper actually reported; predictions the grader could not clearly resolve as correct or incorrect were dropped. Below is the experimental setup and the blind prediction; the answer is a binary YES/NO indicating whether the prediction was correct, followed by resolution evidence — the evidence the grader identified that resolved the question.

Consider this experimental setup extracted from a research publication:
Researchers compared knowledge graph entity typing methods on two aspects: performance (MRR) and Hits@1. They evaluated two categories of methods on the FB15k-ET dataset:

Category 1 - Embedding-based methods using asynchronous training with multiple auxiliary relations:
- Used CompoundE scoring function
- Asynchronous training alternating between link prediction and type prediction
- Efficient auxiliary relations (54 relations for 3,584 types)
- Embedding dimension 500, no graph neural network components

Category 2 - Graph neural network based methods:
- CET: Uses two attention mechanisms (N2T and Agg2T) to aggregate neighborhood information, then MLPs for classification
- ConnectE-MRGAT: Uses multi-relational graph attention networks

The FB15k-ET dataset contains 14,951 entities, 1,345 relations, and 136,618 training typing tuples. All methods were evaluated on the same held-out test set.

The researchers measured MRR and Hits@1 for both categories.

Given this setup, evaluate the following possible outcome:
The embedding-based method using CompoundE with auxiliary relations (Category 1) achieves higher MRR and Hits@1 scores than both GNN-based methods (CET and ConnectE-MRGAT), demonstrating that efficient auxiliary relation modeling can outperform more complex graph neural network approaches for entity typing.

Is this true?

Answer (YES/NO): NO